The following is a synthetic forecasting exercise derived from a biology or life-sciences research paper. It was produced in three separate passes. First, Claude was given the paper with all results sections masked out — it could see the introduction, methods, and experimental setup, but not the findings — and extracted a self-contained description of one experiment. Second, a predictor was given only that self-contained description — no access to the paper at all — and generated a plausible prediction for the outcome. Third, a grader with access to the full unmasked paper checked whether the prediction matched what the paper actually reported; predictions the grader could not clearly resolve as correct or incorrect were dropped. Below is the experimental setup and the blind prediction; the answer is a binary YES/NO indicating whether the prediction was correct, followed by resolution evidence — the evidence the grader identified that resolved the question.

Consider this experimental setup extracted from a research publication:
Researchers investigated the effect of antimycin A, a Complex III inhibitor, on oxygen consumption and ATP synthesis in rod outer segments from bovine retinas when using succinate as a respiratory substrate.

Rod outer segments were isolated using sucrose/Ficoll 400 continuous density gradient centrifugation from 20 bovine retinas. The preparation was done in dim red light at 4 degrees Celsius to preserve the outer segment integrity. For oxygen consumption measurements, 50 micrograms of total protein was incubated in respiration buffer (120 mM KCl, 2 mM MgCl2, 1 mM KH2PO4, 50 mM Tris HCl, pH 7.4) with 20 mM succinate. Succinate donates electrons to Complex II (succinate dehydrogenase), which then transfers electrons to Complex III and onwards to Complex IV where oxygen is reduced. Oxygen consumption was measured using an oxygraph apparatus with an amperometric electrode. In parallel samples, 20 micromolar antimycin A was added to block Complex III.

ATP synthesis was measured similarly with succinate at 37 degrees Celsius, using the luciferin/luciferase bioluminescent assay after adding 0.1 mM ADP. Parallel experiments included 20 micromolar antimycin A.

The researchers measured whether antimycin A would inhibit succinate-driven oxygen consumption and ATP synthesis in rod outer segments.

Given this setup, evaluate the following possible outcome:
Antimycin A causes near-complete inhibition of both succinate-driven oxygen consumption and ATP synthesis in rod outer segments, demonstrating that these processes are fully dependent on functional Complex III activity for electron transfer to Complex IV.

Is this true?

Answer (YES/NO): YES